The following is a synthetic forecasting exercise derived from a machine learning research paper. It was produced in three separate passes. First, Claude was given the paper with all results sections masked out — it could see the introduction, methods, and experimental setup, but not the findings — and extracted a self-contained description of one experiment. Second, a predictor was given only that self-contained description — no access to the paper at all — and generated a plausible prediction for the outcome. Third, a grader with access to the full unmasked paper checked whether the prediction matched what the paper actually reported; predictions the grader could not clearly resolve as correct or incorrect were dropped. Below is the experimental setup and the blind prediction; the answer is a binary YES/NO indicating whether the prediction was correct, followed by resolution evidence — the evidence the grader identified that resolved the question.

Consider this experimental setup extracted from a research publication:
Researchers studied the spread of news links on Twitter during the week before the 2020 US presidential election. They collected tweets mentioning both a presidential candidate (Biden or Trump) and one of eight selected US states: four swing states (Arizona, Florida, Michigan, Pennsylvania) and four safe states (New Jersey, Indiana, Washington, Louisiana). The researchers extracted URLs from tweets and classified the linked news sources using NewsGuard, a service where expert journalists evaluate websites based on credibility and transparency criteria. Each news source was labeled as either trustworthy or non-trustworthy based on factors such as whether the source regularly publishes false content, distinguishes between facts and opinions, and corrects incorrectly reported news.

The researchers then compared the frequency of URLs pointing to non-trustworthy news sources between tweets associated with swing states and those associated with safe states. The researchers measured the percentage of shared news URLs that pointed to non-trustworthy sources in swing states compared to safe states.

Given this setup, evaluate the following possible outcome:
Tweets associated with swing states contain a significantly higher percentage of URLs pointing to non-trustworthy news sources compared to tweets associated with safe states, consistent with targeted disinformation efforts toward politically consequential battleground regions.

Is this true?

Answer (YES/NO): YES